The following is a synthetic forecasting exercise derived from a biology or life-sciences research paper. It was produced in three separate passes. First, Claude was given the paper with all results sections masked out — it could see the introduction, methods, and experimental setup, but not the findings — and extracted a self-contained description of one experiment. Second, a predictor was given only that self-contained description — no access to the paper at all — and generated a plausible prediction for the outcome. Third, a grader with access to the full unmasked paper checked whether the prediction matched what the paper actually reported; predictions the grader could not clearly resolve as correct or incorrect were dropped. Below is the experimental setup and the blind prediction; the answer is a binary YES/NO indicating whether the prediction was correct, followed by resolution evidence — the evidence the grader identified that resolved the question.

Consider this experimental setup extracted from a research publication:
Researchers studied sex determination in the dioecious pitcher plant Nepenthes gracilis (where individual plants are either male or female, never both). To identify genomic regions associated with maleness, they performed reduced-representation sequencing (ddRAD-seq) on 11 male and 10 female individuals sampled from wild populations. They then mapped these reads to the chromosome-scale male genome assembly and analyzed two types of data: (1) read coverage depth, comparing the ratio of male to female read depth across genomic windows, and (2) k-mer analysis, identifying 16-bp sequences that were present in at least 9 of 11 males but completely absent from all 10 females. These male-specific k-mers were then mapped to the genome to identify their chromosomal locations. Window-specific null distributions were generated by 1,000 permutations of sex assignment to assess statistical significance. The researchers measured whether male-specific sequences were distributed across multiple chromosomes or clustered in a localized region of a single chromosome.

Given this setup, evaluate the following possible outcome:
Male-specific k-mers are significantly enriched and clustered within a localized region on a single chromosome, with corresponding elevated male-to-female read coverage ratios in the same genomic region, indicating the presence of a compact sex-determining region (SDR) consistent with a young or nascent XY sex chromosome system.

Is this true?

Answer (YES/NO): YES